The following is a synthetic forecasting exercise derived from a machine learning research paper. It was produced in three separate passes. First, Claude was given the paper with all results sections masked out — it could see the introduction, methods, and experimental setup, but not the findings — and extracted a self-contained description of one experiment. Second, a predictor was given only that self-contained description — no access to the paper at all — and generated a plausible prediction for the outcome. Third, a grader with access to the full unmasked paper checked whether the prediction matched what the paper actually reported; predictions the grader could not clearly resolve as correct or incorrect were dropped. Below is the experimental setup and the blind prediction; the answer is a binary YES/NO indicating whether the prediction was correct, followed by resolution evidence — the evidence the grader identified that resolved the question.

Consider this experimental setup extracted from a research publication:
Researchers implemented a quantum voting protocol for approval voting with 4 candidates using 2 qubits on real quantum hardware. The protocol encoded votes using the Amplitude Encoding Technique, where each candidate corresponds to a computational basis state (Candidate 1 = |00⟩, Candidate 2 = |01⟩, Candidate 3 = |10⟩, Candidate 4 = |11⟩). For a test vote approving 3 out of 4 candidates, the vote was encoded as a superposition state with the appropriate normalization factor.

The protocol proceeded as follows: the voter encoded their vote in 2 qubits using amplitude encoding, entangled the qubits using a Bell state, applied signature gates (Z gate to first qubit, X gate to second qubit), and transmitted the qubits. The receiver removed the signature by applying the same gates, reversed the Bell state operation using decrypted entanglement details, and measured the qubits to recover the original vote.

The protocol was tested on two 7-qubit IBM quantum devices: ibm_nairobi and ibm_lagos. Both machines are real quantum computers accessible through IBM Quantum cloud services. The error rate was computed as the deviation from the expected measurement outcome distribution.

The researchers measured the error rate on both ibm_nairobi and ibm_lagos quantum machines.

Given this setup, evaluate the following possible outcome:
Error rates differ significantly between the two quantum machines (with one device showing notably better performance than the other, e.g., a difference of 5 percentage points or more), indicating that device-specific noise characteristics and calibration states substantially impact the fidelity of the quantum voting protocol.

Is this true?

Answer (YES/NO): NO